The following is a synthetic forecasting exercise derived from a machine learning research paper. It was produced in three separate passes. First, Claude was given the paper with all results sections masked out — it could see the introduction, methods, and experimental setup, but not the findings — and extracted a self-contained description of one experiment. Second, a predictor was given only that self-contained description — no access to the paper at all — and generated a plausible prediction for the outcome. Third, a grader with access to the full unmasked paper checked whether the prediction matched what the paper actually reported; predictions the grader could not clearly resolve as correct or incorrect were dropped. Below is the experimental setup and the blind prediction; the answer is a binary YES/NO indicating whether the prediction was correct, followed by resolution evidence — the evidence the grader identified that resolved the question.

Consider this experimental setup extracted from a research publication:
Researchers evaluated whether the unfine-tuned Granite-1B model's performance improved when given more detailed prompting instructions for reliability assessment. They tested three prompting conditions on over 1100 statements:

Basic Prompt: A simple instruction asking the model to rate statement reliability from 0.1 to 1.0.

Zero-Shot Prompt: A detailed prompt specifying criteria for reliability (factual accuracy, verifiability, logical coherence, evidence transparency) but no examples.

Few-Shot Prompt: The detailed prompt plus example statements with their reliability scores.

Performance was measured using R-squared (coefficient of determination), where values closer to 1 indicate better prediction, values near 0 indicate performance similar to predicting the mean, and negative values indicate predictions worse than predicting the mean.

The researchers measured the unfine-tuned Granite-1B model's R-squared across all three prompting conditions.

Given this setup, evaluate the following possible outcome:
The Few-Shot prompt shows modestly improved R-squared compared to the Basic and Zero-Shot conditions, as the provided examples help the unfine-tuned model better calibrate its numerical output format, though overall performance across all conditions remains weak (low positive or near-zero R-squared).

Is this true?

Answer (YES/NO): NO